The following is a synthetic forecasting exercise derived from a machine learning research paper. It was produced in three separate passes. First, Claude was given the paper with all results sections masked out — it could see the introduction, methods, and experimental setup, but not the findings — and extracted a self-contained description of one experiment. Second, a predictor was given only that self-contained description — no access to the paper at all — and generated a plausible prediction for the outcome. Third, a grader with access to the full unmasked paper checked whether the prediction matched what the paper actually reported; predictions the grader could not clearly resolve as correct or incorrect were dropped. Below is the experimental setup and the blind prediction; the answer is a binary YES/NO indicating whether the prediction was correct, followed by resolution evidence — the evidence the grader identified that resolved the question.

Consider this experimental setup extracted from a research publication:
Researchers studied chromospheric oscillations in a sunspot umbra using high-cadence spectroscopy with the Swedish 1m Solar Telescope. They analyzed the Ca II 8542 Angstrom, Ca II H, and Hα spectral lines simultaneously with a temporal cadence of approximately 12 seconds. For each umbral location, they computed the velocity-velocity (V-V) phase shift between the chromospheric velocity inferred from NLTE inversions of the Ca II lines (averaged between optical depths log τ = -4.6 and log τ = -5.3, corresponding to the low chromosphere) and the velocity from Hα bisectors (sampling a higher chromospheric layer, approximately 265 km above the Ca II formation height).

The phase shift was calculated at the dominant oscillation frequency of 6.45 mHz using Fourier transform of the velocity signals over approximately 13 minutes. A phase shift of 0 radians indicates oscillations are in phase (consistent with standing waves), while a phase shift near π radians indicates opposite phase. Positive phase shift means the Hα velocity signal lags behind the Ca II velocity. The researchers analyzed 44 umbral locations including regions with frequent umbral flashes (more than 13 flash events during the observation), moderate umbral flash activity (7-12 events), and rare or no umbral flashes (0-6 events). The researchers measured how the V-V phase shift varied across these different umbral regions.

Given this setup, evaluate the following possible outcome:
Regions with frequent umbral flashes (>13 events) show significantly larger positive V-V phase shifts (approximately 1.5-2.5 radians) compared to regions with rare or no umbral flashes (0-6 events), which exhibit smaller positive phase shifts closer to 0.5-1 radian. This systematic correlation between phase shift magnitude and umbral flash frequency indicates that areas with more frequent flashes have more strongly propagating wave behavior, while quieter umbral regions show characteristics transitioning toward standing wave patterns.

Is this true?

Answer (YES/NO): NO